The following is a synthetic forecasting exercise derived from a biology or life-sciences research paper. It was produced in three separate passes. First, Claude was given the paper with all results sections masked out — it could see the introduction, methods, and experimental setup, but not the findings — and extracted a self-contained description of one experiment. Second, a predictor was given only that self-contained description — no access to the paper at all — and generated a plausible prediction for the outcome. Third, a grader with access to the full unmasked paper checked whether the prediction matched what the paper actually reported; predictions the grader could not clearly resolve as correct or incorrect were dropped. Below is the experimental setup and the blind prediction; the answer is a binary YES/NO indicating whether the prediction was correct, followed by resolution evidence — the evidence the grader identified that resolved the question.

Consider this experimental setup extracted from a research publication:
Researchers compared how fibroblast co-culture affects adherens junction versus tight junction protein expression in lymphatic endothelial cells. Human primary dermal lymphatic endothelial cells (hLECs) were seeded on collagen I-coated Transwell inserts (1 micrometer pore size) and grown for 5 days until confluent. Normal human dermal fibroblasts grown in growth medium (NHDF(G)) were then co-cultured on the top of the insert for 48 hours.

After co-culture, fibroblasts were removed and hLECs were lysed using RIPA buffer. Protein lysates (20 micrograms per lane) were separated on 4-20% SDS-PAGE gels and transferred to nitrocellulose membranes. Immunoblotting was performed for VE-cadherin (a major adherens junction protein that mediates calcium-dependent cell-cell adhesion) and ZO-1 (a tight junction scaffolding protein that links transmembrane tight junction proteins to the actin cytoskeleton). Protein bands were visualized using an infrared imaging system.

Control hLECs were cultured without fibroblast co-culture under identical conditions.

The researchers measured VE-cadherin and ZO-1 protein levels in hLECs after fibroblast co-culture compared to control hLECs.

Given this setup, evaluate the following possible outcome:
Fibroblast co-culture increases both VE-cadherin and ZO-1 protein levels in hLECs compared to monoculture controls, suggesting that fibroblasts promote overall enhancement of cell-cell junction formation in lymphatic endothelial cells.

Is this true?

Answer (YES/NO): NO